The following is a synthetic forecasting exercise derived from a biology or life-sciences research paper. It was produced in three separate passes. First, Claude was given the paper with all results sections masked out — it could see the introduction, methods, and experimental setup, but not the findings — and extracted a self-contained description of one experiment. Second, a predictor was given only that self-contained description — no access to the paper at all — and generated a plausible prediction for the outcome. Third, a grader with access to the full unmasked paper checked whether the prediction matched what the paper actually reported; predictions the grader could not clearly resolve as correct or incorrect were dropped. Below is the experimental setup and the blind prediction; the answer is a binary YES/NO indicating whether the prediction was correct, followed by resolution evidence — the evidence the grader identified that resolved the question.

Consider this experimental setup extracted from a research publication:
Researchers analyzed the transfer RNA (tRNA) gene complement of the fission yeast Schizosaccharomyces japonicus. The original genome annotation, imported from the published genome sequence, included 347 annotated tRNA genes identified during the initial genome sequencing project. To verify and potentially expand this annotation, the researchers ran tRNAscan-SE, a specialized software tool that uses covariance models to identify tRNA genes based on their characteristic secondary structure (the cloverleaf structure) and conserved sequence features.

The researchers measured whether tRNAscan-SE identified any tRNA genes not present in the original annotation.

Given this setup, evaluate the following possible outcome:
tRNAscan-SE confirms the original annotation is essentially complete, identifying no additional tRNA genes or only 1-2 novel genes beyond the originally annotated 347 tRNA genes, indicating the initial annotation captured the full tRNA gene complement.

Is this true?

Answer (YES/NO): NO